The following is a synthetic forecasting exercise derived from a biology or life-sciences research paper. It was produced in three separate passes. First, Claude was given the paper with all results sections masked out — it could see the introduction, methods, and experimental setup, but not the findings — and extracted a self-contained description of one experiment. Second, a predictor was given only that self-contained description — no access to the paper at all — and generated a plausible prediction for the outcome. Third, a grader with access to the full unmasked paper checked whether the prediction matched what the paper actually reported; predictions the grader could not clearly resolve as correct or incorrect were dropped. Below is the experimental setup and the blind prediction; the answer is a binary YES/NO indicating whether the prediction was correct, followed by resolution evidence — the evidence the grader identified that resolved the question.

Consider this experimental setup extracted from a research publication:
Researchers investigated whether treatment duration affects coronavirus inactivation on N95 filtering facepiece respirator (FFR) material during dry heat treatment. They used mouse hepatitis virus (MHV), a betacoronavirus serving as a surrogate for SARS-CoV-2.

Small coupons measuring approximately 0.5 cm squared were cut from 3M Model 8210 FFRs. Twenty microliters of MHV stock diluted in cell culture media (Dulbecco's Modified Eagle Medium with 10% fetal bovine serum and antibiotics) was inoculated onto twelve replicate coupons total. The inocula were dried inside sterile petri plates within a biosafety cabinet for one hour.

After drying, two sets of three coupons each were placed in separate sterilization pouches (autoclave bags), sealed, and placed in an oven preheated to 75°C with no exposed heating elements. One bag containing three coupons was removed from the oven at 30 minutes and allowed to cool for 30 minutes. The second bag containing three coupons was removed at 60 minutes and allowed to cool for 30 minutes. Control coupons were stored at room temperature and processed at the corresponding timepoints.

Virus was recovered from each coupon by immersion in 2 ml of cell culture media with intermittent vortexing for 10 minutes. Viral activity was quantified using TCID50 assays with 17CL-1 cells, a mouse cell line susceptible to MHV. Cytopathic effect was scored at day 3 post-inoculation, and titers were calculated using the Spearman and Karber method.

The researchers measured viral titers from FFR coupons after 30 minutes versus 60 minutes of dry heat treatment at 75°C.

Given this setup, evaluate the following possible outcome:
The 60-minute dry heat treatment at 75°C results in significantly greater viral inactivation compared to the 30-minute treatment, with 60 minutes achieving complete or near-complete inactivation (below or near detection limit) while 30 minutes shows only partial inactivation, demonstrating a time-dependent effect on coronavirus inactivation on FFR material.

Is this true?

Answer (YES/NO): NO